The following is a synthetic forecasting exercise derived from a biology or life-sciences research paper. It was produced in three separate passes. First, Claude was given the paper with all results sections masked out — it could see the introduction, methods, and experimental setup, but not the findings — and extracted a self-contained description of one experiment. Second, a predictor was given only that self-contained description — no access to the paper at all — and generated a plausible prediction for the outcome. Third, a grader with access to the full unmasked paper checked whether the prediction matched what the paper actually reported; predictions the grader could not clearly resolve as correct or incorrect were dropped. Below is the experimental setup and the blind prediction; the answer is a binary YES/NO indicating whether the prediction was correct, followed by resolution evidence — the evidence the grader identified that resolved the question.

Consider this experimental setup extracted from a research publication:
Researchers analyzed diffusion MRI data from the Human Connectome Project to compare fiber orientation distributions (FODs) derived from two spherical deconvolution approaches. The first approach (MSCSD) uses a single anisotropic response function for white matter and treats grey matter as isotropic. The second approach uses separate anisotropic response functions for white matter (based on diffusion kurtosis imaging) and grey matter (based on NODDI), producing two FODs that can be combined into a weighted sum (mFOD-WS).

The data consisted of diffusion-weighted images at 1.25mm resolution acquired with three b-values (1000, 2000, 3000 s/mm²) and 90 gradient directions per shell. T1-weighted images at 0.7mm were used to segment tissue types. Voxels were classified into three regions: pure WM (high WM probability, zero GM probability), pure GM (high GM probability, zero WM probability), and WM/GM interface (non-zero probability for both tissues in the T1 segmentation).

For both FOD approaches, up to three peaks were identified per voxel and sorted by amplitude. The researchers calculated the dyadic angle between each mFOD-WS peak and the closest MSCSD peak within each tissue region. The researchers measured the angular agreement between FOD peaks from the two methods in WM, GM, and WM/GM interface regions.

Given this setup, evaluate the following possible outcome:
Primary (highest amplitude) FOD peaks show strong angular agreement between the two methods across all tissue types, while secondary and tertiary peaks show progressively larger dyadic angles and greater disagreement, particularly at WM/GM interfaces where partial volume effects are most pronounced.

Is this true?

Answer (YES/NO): NO